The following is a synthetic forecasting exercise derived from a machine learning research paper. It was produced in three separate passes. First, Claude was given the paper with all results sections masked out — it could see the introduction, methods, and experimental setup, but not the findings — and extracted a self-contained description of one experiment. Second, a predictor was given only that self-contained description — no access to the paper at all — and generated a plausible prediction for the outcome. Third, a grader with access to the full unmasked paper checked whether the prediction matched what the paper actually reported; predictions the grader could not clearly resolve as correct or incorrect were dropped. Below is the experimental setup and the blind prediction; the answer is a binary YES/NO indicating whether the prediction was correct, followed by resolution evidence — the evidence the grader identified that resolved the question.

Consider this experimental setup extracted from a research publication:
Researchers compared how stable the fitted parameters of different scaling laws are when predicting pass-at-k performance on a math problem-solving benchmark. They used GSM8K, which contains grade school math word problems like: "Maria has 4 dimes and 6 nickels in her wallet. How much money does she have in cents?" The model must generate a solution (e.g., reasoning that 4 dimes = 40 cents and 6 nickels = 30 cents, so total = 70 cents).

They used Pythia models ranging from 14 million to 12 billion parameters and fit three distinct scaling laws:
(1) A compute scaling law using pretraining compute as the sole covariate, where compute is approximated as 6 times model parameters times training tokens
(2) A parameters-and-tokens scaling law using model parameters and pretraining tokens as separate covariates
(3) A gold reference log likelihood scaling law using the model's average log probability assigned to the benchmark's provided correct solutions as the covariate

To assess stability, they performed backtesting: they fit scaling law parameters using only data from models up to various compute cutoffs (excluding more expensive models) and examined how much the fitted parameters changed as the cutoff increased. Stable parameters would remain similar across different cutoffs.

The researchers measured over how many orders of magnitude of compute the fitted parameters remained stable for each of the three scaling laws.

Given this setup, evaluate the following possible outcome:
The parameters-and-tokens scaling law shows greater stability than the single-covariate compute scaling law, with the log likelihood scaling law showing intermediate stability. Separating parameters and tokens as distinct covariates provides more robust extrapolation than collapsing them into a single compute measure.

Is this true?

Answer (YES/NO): NO